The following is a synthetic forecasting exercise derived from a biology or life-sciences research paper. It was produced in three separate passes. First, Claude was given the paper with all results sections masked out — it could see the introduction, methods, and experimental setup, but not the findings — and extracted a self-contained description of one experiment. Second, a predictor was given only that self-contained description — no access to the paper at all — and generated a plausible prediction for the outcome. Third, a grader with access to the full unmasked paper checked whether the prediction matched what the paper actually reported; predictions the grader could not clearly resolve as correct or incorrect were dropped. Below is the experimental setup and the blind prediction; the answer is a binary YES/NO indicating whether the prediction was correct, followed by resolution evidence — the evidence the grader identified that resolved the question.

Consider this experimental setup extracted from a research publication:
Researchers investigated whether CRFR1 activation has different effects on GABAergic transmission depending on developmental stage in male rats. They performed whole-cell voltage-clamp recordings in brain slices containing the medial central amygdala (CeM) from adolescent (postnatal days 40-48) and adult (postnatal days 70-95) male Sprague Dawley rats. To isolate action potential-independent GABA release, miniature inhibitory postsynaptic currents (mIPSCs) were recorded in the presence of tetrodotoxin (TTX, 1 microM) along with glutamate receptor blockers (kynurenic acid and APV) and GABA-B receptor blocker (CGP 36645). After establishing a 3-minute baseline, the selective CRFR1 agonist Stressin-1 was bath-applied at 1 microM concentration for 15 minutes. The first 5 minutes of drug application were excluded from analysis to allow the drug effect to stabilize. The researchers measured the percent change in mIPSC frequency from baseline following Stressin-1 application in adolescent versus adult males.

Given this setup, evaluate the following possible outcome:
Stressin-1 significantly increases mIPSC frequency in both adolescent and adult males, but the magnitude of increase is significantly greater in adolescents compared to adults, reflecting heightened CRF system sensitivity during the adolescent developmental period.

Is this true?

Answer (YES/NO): NO